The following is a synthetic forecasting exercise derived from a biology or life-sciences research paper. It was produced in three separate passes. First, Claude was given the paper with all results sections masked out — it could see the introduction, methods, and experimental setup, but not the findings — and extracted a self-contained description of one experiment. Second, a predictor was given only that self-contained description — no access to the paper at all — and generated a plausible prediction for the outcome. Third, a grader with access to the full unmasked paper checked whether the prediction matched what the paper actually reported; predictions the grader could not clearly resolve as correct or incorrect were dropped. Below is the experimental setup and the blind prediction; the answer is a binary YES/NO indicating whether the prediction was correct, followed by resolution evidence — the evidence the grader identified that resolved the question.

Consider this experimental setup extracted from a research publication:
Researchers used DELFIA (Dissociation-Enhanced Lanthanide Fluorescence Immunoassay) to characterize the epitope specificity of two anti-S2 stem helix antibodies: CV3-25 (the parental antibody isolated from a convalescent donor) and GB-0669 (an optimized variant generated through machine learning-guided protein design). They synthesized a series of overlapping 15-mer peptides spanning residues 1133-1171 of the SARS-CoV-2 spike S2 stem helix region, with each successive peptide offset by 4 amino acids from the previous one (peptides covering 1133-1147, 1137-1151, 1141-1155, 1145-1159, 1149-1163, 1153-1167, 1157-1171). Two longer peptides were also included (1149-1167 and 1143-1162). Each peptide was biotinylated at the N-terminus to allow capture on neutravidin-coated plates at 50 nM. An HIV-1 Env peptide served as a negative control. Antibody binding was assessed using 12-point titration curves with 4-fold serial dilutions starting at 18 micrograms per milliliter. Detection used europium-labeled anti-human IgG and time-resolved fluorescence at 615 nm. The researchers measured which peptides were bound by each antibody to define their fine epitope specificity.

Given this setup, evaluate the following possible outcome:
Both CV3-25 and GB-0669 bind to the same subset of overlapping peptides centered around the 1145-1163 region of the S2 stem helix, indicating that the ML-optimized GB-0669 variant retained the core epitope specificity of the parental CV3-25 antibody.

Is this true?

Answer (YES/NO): YES